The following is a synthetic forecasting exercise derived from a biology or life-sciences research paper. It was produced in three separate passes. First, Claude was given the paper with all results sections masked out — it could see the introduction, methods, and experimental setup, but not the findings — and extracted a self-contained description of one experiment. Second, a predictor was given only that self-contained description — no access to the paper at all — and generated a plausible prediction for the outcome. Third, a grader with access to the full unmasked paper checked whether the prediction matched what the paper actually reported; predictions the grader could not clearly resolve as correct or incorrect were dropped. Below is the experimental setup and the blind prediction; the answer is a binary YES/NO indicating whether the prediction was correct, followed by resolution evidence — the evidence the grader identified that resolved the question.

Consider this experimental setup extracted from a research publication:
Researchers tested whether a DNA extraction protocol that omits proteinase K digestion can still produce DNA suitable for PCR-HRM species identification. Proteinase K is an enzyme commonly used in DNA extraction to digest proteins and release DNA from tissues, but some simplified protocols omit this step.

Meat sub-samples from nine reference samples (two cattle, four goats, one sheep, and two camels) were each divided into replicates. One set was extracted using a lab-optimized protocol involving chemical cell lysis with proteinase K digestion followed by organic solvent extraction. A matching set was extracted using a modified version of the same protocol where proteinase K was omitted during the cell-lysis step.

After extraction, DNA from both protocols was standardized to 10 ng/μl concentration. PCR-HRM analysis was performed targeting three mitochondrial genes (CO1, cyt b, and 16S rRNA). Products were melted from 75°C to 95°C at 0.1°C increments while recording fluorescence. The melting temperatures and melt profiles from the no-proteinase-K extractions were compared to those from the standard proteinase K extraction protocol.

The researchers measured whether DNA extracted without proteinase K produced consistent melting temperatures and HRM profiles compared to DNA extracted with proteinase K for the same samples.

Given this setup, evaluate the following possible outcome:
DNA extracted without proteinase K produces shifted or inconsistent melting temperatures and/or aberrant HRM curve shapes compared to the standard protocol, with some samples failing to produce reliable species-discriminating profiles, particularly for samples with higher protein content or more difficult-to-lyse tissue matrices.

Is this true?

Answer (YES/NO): NO